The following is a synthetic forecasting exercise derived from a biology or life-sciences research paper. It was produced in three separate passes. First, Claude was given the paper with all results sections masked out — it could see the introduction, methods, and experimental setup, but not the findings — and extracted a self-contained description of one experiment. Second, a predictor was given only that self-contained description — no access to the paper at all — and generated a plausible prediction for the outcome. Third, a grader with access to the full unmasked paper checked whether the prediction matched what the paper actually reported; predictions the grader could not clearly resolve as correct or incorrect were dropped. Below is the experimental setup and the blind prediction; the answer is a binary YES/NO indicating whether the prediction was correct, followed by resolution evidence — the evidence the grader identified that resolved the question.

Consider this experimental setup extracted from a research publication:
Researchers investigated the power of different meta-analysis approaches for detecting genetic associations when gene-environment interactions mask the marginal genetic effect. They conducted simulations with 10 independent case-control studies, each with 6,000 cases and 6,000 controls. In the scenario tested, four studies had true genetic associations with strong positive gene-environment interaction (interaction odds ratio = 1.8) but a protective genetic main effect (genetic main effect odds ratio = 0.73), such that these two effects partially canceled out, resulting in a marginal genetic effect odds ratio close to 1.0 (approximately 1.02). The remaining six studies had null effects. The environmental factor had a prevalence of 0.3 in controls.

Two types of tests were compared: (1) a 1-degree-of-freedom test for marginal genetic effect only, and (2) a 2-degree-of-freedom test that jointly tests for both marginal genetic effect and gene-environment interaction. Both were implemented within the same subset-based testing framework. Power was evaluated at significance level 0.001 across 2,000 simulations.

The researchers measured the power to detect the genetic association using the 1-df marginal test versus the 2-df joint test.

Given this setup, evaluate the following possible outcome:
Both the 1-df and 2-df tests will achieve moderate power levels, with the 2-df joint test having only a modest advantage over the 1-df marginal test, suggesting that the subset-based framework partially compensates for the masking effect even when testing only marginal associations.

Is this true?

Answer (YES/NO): NO